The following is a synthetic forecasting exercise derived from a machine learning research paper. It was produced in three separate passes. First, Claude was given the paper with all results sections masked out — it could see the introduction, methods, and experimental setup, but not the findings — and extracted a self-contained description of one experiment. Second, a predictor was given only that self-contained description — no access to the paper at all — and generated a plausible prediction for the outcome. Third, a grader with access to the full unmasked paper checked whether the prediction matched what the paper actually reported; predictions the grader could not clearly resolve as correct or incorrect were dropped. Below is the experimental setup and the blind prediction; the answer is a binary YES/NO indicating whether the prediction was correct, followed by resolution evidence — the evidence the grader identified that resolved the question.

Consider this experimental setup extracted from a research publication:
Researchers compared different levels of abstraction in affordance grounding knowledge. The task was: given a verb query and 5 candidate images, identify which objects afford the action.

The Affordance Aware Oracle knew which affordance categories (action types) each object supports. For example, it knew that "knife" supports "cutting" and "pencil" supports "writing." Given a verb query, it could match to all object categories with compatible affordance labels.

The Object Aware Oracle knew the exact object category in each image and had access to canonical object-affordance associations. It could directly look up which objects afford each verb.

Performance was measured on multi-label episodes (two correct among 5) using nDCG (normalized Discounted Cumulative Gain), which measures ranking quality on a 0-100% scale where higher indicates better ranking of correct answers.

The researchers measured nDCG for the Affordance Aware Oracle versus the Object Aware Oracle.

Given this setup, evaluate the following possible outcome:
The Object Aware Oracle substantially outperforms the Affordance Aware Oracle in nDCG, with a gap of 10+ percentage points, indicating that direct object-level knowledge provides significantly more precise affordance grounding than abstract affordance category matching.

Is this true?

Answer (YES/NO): NO